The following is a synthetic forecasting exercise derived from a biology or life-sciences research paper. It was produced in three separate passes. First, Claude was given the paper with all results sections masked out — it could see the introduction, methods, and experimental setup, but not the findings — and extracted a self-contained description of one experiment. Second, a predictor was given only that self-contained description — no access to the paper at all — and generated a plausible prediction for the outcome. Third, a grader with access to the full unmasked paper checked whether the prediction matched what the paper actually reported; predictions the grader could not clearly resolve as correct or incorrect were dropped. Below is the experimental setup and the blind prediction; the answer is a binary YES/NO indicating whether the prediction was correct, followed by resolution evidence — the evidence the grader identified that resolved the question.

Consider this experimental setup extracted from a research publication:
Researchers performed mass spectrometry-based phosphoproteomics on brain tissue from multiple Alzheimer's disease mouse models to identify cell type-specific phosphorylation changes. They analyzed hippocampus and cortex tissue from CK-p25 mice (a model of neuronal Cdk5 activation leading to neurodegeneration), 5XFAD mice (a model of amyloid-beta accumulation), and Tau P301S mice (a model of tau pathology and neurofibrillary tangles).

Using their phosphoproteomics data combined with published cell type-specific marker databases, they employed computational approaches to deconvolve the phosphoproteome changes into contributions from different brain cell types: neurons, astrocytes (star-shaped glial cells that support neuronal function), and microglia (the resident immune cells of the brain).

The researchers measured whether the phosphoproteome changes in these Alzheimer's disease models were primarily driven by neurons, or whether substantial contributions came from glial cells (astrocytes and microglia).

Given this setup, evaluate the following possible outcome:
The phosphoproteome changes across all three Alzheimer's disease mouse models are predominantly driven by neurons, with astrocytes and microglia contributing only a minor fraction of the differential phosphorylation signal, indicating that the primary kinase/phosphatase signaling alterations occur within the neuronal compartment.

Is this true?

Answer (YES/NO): NO